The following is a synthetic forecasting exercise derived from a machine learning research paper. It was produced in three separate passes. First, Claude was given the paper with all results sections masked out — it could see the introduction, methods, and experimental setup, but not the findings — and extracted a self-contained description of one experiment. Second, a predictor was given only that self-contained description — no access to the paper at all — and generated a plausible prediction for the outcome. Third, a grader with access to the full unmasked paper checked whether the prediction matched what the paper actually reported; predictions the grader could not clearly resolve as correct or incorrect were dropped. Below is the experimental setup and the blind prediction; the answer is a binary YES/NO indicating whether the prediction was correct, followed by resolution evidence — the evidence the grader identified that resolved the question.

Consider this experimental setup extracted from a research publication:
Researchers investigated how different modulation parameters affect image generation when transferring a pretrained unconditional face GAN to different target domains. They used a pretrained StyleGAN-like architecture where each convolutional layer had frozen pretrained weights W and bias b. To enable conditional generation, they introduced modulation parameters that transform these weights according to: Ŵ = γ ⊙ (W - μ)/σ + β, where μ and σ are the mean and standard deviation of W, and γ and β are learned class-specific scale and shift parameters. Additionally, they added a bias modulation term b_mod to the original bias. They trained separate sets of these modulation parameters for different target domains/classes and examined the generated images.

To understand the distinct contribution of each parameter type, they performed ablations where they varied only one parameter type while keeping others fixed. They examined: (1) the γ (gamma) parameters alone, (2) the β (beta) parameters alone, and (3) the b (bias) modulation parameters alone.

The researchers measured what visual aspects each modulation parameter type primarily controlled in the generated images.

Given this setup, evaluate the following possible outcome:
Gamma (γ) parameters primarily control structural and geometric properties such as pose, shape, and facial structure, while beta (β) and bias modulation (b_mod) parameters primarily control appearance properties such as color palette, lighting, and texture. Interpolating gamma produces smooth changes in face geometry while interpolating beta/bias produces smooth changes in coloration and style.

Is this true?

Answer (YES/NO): NO